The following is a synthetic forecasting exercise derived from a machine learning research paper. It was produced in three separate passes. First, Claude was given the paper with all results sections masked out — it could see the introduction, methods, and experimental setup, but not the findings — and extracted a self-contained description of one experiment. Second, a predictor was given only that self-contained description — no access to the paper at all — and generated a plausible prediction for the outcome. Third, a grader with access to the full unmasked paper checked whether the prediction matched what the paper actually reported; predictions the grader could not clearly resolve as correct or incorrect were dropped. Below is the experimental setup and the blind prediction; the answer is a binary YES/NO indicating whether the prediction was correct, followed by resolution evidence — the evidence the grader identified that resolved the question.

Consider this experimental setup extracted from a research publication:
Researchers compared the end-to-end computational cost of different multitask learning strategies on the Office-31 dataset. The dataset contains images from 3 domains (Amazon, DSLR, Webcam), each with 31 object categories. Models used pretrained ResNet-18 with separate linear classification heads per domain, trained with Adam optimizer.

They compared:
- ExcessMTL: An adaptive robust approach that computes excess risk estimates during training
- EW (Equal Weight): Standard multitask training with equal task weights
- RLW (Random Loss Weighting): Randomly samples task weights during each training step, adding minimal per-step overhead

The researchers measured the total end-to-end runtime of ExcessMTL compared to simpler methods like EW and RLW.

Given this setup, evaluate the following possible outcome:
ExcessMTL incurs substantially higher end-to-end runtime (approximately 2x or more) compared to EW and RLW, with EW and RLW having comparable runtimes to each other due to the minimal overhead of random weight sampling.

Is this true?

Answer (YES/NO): YES